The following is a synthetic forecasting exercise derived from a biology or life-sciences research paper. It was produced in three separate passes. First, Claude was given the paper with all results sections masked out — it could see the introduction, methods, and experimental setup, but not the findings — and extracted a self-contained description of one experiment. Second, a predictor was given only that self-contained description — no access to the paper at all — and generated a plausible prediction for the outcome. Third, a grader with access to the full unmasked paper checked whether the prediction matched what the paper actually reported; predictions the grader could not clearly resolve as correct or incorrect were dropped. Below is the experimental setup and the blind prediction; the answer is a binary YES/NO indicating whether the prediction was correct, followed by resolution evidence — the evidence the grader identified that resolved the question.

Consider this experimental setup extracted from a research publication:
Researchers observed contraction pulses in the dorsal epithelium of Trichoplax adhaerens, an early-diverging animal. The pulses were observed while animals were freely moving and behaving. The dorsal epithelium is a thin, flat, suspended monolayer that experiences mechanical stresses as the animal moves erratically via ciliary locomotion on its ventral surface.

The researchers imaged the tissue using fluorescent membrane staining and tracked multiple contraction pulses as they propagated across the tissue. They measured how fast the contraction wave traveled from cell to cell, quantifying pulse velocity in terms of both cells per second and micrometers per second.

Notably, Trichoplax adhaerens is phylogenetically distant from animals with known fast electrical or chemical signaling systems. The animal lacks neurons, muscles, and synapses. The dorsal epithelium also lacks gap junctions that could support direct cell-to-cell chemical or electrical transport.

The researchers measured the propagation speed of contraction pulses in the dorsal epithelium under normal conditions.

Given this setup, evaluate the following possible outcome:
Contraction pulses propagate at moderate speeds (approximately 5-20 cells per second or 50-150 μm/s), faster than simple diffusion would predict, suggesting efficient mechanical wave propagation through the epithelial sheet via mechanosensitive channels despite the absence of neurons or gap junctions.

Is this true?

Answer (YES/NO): NO